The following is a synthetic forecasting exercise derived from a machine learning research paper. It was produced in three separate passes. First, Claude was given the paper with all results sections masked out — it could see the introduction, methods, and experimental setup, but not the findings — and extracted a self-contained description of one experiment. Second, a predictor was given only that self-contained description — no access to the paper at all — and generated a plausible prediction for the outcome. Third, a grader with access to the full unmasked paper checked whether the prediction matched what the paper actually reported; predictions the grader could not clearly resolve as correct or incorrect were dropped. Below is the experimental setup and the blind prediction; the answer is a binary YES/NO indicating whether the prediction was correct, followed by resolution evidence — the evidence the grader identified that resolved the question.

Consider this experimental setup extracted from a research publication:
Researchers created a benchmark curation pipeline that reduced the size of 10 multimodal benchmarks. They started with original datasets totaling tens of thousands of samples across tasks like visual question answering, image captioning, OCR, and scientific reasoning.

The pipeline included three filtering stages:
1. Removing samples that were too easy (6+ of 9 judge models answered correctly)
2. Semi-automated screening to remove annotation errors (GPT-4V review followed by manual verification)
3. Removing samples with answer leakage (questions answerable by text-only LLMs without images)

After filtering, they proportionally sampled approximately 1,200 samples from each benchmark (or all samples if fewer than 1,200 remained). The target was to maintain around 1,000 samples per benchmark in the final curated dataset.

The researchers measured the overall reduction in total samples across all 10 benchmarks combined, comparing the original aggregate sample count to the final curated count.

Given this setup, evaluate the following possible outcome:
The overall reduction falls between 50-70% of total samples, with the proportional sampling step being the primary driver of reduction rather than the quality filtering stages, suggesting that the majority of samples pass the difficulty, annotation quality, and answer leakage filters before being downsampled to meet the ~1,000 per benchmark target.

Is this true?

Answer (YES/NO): NO